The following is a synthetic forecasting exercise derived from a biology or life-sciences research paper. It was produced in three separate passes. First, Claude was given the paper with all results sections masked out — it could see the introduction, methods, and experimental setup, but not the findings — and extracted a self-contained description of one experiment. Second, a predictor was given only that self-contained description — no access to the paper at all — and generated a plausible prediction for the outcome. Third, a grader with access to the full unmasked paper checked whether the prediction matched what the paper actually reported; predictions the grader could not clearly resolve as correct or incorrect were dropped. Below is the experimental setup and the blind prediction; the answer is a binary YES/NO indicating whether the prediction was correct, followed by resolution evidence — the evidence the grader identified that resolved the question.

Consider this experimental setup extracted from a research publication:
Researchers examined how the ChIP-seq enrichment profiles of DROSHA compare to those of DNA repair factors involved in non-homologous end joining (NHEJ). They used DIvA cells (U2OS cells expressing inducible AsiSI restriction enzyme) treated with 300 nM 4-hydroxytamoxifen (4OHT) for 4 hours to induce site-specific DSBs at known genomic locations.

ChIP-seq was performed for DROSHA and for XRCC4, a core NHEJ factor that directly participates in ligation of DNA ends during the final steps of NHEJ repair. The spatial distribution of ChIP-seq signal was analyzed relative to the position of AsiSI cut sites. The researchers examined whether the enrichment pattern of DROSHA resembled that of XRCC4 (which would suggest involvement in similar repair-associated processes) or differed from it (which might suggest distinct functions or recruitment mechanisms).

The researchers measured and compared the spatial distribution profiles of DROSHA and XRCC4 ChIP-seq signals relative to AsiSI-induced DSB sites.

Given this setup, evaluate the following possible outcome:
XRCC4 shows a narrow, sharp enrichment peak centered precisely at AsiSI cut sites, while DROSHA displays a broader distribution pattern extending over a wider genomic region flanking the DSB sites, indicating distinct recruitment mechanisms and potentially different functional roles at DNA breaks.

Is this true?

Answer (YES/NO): NO